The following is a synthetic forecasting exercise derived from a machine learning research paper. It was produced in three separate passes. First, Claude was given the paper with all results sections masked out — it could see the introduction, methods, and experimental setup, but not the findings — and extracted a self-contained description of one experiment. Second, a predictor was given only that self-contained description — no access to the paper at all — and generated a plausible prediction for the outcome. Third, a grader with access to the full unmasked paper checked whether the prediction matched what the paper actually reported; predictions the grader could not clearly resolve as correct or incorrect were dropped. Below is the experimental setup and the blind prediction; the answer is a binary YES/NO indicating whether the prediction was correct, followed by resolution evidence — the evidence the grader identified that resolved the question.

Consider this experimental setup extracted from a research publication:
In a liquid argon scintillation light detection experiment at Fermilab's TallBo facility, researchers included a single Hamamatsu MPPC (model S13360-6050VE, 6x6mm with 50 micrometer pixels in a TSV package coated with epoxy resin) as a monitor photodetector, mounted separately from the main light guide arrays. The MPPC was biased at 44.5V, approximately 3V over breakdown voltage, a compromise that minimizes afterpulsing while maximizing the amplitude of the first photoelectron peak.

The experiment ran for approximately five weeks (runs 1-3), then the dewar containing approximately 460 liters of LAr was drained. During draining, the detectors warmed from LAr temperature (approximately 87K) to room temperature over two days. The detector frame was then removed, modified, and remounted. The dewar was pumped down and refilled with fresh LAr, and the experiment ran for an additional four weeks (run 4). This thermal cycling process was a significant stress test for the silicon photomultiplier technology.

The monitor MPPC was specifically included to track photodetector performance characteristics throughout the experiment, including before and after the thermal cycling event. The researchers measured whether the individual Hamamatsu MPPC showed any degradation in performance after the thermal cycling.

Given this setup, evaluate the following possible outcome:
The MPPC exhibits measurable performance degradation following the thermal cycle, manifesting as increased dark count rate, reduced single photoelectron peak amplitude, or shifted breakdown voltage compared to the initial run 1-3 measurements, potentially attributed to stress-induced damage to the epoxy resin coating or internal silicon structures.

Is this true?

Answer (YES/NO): NO